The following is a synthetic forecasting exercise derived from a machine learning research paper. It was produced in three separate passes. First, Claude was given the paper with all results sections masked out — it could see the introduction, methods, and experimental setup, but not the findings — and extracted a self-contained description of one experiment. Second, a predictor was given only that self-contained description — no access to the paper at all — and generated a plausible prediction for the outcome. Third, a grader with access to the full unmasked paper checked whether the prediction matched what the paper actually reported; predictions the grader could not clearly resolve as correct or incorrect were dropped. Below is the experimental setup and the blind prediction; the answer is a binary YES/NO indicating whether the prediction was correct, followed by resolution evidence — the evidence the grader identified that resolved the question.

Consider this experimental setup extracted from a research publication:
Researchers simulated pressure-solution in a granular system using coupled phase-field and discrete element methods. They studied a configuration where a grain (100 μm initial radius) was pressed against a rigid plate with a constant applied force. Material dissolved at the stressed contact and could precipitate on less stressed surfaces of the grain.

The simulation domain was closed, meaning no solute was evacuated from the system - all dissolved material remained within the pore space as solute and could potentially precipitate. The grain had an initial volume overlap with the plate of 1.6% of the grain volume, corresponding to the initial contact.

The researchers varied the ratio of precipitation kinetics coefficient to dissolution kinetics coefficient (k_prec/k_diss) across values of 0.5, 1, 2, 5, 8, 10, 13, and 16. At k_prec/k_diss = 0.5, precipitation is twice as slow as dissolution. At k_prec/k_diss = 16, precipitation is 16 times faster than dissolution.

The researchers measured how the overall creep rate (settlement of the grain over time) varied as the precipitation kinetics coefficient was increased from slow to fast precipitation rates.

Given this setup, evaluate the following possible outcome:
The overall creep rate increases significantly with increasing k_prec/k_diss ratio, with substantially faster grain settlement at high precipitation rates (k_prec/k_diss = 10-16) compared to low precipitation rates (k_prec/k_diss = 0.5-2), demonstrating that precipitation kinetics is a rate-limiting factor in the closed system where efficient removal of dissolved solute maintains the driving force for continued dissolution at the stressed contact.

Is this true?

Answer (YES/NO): NO